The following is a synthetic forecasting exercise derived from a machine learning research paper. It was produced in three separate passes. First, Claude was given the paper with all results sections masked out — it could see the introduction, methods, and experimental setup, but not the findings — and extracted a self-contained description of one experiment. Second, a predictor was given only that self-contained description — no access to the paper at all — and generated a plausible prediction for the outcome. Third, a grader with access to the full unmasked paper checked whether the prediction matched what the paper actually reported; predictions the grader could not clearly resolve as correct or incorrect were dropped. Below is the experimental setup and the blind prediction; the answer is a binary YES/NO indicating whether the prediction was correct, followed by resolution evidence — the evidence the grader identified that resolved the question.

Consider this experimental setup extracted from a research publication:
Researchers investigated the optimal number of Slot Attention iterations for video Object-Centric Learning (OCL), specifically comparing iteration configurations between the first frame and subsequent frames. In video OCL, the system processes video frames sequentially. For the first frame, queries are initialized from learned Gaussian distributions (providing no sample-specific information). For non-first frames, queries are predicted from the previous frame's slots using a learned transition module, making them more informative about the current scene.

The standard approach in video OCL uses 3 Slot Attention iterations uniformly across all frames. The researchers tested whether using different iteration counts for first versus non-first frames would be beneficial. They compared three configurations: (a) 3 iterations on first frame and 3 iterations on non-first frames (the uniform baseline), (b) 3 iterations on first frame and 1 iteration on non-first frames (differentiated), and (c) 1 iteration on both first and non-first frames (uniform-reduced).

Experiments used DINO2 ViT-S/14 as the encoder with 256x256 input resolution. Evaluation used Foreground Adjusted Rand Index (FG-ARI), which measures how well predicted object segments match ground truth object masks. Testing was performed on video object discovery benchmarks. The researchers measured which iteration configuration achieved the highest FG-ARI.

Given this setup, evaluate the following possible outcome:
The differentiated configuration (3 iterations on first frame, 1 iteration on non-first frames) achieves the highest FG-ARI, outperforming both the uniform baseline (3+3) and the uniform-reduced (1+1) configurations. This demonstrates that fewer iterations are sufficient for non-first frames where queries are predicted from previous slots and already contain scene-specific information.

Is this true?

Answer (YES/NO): YES